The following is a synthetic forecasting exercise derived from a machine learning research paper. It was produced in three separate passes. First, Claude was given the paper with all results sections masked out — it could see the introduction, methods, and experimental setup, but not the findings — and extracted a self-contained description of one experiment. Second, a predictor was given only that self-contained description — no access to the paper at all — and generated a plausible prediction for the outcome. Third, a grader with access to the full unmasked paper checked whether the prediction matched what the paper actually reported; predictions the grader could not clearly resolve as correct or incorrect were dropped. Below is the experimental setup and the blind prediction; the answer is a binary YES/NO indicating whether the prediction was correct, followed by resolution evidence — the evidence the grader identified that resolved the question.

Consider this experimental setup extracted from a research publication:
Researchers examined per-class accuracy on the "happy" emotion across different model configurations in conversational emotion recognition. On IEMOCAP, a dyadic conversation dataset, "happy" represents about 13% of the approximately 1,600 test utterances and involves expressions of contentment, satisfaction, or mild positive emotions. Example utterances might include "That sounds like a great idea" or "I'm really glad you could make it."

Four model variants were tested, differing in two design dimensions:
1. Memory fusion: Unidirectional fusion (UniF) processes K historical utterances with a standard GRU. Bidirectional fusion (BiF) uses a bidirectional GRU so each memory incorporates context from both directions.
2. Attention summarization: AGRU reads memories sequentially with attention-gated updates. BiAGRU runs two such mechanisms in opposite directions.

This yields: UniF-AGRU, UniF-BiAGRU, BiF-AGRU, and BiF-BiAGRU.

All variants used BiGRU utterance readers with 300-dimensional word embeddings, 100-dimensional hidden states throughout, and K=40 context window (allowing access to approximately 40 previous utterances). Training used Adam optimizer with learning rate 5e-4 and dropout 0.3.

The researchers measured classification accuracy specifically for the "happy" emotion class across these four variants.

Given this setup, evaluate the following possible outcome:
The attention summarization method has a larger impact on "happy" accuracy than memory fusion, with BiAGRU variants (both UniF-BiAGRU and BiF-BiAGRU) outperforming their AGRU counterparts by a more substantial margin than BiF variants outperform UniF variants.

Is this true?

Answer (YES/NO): YES